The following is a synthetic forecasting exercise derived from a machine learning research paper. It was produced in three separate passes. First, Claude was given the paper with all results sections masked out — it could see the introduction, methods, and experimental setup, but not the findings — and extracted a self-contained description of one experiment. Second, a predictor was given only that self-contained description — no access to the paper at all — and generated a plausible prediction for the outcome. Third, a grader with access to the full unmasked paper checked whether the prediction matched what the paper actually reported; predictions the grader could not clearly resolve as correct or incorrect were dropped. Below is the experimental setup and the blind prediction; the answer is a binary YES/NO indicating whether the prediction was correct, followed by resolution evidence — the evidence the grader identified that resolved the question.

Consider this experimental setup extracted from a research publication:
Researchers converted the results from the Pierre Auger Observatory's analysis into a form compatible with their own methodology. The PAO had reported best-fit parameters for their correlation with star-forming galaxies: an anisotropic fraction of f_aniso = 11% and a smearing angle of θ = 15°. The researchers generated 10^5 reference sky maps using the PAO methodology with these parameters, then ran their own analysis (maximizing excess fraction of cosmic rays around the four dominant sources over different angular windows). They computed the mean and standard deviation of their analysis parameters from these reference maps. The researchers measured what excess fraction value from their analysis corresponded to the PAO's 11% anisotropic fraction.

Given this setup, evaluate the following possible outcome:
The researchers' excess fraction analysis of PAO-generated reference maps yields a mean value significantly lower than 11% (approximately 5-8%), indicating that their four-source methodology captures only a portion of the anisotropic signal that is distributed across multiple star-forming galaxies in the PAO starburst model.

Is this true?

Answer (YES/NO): YES